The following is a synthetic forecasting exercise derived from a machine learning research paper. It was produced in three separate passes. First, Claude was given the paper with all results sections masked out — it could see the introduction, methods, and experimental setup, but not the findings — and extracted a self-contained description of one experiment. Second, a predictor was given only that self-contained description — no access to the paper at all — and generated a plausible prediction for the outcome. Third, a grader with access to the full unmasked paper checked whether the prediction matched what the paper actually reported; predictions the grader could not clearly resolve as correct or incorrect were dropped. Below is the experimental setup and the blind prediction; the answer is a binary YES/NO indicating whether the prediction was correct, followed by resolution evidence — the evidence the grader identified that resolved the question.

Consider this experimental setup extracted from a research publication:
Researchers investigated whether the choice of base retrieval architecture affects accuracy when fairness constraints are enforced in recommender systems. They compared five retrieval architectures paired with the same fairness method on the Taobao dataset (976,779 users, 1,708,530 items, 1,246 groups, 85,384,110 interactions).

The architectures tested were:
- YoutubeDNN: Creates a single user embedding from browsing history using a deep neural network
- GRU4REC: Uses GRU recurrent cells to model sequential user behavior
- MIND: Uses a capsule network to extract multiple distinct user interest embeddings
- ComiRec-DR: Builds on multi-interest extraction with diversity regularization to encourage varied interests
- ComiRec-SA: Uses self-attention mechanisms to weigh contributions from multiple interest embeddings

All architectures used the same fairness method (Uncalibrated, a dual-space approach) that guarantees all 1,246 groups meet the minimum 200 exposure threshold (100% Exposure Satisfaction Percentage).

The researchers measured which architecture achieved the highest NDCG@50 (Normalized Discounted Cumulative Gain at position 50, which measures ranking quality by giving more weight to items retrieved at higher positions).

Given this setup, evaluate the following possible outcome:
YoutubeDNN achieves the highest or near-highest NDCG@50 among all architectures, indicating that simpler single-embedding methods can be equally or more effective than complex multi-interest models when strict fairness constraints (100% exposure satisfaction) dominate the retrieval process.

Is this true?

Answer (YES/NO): NO